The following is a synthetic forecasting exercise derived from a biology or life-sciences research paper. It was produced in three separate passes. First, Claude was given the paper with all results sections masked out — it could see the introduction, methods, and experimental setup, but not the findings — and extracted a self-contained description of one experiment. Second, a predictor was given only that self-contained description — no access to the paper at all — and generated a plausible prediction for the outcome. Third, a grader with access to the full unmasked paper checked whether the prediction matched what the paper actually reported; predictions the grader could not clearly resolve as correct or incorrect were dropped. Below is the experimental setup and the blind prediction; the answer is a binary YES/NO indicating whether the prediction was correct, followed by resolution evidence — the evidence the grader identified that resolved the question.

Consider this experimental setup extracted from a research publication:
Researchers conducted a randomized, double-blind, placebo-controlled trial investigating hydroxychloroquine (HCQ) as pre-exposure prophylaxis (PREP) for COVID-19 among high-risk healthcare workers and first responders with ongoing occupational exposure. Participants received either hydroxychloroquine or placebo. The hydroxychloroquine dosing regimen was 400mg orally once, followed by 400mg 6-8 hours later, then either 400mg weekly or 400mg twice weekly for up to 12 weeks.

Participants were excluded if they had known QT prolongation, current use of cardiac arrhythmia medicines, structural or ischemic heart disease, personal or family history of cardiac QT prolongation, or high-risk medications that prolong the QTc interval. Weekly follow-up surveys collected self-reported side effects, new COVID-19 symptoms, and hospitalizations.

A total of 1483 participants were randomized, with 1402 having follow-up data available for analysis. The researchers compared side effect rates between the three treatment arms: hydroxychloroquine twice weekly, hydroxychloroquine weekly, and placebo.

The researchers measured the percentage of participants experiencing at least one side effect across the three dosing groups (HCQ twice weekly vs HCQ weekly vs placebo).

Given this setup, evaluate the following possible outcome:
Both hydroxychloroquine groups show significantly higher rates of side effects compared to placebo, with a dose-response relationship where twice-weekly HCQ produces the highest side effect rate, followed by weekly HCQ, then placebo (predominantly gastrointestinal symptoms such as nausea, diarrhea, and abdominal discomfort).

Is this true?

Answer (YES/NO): YES